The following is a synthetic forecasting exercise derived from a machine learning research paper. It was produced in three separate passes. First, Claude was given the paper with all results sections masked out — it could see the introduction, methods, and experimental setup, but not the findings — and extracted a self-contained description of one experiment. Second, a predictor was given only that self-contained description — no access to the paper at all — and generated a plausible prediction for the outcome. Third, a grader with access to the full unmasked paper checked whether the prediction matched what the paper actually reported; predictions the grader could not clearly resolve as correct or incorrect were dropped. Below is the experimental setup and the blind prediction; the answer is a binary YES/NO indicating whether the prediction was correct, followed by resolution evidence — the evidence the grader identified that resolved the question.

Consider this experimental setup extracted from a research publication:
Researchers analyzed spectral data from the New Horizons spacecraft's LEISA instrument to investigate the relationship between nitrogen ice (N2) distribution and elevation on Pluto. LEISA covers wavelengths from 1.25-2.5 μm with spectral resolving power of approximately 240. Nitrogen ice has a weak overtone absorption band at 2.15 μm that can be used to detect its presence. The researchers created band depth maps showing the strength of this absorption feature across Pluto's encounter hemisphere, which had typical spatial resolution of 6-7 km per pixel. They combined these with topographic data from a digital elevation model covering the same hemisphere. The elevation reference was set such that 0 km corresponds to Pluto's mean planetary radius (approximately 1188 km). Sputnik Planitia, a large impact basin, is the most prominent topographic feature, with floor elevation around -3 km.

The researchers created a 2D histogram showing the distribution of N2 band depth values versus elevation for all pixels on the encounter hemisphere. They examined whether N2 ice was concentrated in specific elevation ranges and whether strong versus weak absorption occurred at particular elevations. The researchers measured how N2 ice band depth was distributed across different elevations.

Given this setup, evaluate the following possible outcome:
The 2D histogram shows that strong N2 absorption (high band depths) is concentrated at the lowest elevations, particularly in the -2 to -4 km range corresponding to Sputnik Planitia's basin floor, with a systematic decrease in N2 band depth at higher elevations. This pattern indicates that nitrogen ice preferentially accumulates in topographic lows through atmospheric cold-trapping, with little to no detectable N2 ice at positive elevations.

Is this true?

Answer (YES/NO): NO